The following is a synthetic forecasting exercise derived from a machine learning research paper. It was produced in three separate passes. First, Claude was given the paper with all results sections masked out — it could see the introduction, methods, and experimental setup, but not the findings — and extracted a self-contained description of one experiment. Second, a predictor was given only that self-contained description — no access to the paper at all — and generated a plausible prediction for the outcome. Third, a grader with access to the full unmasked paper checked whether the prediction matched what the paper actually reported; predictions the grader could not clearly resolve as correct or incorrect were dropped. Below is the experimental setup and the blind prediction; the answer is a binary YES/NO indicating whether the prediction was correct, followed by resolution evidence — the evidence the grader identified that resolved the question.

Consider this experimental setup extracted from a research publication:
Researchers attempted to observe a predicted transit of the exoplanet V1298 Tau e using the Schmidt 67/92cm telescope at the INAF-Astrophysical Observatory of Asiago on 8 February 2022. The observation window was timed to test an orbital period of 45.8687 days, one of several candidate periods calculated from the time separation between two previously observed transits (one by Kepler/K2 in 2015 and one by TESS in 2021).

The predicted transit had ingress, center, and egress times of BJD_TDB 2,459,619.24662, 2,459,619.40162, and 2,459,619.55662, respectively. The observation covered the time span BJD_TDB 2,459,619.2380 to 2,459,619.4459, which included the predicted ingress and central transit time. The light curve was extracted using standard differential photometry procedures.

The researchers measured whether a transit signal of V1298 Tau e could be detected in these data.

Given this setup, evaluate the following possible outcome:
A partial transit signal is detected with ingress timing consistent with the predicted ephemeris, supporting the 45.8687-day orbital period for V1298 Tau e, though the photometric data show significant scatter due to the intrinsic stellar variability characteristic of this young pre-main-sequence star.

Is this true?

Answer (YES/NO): NO